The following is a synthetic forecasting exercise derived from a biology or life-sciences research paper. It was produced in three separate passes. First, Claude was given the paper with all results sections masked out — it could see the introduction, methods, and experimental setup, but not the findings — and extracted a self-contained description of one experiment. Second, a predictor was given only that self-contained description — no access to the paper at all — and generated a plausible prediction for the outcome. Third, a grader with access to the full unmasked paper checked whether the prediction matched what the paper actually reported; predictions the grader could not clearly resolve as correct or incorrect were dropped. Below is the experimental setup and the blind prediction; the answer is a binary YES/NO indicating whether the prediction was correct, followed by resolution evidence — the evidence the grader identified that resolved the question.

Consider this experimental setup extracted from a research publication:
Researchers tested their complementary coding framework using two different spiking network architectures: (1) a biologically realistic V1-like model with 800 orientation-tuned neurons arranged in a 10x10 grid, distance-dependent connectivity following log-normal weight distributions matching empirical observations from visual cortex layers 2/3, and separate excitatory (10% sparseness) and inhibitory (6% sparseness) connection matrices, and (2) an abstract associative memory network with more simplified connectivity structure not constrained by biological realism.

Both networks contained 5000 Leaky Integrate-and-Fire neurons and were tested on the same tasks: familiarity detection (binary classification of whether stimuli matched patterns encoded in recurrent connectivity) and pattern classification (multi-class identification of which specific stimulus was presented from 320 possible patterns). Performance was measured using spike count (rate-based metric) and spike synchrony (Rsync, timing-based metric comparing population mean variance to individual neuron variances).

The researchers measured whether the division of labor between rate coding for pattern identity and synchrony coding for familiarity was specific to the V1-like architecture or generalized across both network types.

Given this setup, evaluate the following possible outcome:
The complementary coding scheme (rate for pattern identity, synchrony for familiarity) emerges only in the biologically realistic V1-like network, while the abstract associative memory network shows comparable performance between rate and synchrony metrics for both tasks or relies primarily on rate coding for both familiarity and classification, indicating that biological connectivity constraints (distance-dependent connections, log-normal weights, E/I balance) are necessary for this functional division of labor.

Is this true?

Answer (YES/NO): NO